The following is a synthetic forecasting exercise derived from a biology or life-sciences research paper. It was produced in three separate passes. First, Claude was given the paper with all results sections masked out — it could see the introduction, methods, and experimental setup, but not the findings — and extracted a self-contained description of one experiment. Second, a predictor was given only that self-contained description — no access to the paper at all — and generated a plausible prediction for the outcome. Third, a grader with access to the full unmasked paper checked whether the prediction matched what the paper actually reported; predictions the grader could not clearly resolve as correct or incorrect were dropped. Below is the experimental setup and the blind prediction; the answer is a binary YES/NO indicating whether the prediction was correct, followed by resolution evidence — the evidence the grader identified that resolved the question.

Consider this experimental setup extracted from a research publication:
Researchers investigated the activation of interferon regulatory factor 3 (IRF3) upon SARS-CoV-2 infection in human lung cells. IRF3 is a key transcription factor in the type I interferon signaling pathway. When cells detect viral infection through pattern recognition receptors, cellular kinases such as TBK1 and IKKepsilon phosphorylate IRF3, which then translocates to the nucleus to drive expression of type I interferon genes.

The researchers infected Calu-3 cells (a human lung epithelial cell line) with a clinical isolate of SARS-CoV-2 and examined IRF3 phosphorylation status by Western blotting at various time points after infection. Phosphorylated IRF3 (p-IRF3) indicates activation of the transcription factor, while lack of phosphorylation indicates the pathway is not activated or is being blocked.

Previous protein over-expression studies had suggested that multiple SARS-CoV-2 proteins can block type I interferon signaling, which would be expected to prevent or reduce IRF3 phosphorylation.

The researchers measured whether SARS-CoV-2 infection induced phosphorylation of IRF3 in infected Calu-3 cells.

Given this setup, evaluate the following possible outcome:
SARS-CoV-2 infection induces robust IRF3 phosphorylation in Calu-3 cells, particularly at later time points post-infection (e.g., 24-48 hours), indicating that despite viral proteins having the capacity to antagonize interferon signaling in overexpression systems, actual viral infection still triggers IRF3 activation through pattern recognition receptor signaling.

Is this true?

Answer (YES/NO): NO